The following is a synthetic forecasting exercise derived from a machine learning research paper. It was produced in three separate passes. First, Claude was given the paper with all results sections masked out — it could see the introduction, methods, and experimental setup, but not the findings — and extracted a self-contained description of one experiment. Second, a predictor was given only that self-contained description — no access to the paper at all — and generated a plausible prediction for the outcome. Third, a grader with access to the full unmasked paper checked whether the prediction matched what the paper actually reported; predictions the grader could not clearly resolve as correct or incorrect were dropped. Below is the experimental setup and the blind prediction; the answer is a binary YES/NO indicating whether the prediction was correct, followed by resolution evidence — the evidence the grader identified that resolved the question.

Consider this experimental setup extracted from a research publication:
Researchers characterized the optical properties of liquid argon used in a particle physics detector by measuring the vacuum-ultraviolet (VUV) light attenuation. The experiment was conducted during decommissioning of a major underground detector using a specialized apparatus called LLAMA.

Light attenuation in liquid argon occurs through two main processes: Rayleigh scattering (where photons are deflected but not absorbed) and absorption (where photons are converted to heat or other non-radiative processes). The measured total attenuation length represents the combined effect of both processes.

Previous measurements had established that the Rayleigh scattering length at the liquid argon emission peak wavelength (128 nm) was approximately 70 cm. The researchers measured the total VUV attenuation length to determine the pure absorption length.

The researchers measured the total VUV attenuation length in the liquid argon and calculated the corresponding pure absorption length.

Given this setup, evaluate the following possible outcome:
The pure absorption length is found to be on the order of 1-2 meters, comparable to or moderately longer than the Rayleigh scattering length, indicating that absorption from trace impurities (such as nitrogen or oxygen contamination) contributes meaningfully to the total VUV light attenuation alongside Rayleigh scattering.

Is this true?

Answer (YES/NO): NO